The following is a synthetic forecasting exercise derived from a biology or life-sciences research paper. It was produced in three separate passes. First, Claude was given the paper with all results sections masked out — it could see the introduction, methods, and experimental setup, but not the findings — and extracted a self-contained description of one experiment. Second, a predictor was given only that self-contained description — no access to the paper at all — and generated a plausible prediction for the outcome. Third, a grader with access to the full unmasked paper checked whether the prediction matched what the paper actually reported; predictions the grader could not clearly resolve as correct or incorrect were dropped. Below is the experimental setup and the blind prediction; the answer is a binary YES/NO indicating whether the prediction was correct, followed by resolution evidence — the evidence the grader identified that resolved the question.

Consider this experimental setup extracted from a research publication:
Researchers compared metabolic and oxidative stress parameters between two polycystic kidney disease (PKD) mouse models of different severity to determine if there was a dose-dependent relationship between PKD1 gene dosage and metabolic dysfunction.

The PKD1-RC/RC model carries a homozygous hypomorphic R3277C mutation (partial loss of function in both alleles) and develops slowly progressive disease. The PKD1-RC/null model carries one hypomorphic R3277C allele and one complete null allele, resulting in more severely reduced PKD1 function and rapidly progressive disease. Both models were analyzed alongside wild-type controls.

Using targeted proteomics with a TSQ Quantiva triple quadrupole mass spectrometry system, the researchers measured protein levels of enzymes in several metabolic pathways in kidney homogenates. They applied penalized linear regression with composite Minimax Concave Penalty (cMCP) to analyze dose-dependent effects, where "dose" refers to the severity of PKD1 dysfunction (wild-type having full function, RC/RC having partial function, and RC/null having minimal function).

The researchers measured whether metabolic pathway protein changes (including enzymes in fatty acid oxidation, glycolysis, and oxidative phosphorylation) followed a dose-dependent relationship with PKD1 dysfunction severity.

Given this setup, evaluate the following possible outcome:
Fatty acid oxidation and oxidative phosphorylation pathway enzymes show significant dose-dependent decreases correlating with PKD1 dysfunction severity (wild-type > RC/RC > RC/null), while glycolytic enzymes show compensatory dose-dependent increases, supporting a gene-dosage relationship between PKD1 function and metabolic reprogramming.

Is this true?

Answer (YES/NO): NO